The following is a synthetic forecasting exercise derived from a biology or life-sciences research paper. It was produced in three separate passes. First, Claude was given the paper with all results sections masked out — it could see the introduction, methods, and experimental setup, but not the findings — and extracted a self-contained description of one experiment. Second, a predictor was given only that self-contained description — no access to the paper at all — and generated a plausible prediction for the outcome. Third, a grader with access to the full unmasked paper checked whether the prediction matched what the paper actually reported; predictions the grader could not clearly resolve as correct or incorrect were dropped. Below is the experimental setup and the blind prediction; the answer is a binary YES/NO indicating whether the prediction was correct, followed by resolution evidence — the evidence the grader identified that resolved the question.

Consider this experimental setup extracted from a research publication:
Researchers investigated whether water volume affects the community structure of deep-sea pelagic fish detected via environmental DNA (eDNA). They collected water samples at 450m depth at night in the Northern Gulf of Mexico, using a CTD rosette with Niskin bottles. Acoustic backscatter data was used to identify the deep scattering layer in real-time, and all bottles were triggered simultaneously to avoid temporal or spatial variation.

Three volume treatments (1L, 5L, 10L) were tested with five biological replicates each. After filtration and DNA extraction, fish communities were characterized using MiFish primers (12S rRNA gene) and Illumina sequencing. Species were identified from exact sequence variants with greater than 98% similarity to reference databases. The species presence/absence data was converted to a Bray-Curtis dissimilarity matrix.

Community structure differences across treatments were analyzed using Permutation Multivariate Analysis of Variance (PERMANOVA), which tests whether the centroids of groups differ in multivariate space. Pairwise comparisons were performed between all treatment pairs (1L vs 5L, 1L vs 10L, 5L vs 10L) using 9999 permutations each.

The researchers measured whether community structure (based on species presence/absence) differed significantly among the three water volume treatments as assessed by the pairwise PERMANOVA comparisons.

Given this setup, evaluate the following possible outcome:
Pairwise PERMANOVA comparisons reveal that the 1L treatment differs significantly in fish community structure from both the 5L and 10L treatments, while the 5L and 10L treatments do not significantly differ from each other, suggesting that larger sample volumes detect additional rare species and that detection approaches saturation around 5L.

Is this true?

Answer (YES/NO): NO